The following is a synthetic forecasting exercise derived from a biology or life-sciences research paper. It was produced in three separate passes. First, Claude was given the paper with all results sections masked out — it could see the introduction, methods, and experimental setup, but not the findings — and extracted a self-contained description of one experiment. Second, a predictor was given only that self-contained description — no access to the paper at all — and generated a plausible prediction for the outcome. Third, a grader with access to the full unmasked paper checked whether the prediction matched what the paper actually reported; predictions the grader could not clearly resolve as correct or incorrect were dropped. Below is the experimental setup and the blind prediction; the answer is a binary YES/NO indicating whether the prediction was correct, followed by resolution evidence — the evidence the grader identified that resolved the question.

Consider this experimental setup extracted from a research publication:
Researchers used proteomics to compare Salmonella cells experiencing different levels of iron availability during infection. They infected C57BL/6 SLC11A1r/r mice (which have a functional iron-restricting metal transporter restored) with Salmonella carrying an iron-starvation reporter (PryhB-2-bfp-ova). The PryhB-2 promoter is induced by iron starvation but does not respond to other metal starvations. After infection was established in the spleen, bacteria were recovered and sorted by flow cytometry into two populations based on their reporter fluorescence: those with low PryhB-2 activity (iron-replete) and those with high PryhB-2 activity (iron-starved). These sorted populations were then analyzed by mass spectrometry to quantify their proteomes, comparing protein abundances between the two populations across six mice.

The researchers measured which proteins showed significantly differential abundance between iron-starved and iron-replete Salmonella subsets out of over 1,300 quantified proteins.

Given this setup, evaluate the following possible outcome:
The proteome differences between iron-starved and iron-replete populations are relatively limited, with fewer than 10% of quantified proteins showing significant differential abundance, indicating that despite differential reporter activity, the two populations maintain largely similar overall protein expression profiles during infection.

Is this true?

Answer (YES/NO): YES